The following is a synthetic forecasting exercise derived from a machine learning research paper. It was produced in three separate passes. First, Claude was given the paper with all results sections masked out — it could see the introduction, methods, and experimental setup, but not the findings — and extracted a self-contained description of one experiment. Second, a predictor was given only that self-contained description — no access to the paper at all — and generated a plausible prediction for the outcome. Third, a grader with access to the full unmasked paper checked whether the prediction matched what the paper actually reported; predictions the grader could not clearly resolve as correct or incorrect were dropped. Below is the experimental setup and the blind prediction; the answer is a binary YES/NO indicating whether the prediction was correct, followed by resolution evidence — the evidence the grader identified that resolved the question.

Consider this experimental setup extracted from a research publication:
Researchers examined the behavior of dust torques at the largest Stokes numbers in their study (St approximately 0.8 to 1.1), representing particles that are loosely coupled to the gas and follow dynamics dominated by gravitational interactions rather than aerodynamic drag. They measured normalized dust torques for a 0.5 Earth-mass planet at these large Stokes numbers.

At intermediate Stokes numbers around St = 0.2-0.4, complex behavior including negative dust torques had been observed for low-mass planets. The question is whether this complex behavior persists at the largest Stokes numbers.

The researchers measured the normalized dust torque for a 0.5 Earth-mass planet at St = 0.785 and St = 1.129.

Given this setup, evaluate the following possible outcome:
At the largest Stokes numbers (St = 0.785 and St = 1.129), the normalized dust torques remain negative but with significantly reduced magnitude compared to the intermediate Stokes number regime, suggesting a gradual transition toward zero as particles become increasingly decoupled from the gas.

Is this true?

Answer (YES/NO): NO